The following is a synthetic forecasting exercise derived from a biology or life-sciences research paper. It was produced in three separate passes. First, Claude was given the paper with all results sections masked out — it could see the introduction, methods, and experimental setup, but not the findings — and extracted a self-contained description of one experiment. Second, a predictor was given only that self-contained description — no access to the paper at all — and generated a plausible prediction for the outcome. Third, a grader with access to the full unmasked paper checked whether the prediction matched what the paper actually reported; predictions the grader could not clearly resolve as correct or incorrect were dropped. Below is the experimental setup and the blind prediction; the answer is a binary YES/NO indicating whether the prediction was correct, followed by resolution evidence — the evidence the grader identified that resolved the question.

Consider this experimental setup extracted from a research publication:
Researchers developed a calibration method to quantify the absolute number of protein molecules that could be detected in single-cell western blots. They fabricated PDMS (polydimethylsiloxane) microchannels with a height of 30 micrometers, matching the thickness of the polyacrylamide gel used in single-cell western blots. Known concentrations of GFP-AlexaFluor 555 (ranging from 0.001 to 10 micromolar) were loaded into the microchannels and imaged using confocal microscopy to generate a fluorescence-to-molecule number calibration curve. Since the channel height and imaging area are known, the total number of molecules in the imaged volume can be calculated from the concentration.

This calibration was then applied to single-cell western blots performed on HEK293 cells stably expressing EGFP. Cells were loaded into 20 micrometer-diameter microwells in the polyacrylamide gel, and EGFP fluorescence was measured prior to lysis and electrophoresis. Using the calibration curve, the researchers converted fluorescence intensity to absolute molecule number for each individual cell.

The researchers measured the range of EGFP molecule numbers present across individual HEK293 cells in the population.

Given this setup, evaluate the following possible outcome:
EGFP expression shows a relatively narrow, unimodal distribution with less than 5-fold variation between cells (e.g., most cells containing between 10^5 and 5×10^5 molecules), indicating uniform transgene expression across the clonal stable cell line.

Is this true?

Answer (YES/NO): NO